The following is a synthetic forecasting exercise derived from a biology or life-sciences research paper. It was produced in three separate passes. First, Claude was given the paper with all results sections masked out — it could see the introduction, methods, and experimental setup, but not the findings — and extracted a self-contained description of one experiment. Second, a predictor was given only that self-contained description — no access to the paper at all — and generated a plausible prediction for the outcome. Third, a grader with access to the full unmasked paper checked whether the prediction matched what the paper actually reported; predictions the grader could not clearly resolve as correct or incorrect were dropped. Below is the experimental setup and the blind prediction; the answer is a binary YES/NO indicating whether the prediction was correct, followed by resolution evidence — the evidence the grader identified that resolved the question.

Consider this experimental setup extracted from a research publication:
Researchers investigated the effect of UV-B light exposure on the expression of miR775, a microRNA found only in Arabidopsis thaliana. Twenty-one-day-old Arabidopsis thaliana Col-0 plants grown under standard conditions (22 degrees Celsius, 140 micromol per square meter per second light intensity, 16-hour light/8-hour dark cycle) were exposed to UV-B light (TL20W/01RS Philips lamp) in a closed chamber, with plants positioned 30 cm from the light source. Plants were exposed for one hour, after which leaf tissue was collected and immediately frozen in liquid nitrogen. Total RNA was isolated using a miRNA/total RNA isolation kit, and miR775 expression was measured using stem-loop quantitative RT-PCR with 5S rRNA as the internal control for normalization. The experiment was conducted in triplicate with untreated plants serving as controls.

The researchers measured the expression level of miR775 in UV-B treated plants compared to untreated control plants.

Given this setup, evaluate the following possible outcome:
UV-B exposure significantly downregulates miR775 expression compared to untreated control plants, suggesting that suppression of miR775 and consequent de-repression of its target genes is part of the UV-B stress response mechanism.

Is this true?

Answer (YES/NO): NO